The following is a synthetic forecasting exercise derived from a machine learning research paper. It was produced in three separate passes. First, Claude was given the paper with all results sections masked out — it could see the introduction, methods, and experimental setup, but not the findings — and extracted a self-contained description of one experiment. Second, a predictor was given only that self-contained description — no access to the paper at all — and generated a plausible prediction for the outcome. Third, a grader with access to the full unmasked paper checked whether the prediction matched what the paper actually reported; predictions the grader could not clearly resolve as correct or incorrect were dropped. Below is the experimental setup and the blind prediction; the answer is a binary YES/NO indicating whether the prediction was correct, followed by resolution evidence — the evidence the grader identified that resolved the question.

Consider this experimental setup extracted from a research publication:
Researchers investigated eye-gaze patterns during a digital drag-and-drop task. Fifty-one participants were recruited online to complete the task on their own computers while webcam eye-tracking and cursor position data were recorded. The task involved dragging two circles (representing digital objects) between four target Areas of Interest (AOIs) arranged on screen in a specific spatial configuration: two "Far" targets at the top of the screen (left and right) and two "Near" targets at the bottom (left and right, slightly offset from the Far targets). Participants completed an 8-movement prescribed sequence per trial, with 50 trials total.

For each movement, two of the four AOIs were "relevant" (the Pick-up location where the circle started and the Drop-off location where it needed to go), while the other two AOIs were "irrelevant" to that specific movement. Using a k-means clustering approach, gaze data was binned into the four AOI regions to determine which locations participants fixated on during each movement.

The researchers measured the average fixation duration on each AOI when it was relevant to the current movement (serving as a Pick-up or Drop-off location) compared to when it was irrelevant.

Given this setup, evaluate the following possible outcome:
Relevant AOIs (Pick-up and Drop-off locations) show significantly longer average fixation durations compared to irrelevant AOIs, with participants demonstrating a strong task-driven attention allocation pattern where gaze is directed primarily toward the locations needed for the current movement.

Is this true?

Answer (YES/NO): YES